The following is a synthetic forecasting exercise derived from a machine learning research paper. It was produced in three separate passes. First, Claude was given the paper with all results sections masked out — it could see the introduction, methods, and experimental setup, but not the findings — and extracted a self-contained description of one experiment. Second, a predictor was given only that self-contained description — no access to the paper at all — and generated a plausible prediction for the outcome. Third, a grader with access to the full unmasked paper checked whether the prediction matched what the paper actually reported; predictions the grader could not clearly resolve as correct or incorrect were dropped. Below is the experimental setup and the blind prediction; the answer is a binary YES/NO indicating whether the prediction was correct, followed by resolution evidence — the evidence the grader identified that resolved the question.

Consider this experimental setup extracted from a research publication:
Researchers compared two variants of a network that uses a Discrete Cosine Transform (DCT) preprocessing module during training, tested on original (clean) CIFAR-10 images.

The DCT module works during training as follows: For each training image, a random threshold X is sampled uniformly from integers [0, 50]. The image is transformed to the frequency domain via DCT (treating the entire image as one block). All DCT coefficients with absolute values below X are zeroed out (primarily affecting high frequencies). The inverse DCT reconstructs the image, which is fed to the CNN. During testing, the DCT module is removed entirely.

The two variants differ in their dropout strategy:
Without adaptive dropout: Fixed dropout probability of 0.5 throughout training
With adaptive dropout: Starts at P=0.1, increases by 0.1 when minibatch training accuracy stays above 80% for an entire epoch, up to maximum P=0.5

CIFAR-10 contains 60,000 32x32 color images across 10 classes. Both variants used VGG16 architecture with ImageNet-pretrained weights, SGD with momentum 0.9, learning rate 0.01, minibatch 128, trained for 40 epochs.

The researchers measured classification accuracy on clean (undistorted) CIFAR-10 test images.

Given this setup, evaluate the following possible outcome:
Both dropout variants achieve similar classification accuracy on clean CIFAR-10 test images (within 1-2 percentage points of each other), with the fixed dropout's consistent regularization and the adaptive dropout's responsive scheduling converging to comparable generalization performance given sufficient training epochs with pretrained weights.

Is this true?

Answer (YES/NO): NO